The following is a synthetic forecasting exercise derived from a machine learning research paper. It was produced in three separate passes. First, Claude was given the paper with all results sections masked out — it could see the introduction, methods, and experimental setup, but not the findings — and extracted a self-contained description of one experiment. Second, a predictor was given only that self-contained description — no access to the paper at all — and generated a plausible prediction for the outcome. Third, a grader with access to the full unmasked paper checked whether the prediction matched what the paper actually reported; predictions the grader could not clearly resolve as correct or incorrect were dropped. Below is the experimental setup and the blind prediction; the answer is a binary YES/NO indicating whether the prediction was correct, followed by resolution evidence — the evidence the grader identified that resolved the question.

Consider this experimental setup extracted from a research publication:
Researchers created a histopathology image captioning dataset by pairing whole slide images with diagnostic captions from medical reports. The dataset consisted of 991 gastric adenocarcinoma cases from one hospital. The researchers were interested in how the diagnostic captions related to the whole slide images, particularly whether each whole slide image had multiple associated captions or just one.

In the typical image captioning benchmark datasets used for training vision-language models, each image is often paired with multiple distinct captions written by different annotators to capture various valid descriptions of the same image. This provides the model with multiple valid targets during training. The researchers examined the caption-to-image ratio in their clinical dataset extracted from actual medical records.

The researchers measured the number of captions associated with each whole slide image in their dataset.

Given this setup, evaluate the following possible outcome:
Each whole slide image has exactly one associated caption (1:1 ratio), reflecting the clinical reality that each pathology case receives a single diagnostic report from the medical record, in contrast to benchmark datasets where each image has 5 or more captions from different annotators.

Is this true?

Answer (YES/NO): YES